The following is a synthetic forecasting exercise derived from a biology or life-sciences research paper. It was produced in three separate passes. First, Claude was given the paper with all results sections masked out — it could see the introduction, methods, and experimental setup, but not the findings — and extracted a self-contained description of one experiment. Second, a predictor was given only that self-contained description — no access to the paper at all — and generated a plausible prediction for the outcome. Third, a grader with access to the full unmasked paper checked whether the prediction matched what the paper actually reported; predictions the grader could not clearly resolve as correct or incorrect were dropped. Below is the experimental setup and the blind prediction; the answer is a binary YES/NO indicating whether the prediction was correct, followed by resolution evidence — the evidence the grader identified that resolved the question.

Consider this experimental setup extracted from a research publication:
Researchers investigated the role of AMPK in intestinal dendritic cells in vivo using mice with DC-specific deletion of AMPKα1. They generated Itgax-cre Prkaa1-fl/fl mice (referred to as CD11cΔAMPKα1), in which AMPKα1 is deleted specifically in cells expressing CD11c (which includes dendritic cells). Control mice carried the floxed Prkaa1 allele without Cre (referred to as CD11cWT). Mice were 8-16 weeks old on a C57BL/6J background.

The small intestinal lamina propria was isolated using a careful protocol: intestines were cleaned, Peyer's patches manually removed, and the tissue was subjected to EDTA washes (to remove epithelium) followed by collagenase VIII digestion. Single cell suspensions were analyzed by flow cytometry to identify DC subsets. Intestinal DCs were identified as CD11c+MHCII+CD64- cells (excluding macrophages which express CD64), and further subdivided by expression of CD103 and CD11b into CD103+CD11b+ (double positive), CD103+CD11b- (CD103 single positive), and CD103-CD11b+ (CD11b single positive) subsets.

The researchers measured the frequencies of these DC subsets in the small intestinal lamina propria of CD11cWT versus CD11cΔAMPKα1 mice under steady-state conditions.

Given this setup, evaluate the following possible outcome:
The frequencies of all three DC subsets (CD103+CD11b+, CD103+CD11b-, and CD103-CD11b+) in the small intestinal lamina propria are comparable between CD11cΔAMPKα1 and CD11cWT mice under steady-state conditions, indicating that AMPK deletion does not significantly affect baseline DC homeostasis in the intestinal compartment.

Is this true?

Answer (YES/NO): NO